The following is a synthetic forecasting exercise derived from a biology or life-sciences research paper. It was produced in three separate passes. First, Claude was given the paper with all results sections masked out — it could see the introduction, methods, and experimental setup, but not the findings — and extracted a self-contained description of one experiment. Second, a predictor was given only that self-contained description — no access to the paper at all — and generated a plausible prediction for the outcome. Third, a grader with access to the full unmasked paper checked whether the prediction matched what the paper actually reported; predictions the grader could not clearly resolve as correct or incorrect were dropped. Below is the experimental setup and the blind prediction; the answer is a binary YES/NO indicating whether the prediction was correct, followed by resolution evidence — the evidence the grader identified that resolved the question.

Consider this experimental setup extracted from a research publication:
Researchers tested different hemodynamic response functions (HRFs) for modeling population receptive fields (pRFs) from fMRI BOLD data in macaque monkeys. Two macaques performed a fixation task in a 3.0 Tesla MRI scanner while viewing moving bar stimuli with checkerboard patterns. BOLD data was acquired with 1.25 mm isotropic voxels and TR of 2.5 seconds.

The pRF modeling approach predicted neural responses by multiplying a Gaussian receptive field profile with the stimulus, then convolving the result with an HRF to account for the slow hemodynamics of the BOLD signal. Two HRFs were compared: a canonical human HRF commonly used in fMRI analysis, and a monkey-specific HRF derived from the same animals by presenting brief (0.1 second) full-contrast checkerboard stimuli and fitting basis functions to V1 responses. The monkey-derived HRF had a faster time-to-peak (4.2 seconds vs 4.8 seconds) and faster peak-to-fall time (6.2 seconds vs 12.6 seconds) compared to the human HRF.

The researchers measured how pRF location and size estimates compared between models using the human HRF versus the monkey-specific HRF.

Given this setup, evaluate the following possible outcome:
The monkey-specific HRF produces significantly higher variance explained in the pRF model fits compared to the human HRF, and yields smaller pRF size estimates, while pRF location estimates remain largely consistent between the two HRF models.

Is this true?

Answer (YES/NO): NO